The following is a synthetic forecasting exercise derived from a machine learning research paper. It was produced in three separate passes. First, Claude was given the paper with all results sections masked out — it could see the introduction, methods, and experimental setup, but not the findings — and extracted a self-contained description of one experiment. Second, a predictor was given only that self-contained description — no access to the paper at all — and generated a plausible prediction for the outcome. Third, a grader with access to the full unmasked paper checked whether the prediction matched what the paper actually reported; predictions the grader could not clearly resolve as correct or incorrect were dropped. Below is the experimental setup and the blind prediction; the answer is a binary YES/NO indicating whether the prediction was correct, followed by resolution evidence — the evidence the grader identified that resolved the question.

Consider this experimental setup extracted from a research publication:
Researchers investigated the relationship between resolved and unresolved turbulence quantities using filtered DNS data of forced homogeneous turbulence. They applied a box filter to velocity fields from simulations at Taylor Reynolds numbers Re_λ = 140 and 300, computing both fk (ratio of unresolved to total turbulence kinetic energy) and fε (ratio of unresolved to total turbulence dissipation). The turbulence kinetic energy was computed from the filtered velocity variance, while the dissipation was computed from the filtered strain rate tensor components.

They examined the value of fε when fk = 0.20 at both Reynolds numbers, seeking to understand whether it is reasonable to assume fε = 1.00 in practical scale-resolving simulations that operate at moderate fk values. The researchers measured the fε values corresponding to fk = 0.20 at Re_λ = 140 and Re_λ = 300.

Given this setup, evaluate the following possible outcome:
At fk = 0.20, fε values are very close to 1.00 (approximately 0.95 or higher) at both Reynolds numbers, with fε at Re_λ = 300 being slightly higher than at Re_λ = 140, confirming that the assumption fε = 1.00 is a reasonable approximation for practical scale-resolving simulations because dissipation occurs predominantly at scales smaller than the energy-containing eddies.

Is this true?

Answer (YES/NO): NO